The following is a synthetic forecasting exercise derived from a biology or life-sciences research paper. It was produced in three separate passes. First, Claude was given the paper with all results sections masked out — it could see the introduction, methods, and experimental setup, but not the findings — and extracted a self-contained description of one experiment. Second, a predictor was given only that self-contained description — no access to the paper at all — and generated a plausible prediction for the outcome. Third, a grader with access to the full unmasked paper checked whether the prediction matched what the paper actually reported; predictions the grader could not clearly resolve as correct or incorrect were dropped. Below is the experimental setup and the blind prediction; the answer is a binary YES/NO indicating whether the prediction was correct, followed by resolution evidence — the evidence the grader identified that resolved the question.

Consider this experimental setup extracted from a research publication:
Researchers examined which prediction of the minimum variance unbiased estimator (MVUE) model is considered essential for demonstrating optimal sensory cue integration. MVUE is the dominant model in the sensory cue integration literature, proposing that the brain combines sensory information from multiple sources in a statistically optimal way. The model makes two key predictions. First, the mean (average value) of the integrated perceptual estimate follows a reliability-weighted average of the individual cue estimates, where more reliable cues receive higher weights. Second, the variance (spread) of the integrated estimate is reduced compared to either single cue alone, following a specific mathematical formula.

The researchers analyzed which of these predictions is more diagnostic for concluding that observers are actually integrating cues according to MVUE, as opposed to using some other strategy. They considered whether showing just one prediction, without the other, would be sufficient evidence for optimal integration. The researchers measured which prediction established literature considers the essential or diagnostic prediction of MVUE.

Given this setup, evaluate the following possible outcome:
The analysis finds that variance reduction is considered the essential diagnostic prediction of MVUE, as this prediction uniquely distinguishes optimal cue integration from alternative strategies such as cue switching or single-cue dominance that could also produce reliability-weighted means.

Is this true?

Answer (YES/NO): YES